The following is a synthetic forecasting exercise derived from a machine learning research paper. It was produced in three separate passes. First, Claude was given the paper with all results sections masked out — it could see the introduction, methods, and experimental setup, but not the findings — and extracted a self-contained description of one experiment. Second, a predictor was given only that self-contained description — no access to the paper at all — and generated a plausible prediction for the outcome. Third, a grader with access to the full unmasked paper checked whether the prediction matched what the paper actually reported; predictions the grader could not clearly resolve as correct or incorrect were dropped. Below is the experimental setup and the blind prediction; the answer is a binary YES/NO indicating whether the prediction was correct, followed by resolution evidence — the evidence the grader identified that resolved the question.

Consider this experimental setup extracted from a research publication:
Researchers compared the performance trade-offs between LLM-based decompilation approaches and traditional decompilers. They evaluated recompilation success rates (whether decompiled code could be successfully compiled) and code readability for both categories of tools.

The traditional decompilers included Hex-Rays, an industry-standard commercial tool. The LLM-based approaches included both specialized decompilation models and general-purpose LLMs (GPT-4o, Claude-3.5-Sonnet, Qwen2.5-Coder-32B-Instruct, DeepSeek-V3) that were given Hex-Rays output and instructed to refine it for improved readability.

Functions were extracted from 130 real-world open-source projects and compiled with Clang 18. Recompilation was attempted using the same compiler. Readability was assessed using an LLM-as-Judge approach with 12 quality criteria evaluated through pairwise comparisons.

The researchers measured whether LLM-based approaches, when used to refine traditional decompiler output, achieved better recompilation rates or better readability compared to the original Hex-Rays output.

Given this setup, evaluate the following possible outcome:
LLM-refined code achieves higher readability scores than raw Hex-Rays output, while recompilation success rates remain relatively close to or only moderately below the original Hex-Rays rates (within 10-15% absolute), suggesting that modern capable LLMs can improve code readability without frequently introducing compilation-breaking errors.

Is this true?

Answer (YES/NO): YES